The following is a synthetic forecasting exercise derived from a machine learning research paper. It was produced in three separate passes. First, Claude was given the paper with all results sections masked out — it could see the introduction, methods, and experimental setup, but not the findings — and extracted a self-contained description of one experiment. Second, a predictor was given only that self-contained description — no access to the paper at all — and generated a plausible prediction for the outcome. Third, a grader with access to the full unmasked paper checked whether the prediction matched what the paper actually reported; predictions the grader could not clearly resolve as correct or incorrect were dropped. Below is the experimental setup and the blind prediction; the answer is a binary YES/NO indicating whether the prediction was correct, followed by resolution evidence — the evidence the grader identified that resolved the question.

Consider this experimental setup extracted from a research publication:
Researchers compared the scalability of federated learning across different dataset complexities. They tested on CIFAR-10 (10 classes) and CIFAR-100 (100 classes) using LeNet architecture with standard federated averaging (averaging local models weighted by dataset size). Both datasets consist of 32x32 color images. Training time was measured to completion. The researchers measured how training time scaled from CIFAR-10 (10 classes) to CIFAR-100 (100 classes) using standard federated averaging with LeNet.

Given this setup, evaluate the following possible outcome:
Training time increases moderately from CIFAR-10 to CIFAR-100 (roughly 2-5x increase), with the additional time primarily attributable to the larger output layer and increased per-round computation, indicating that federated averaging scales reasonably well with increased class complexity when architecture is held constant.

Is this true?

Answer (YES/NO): YES